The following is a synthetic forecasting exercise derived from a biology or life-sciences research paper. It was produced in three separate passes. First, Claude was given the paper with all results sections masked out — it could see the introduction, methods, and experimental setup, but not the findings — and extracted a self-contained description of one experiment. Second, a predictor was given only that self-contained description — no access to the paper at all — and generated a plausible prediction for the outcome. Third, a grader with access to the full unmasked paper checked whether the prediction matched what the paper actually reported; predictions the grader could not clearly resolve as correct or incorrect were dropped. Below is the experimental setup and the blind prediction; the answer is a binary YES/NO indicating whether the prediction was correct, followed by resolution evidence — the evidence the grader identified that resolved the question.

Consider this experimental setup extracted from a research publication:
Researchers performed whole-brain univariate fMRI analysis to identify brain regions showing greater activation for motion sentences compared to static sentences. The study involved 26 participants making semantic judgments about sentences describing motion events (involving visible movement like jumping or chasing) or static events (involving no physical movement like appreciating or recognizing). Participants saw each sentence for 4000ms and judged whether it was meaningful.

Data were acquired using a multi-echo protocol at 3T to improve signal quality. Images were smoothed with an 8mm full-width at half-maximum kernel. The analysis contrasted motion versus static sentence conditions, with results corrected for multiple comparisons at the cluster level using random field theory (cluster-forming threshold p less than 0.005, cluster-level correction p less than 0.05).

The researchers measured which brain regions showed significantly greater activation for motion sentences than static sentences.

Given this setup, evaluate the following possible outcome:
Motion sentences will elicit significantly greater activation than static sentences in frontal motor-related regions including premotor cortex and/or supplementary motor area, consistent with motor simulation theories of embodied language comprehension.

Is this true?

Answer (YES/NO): NO